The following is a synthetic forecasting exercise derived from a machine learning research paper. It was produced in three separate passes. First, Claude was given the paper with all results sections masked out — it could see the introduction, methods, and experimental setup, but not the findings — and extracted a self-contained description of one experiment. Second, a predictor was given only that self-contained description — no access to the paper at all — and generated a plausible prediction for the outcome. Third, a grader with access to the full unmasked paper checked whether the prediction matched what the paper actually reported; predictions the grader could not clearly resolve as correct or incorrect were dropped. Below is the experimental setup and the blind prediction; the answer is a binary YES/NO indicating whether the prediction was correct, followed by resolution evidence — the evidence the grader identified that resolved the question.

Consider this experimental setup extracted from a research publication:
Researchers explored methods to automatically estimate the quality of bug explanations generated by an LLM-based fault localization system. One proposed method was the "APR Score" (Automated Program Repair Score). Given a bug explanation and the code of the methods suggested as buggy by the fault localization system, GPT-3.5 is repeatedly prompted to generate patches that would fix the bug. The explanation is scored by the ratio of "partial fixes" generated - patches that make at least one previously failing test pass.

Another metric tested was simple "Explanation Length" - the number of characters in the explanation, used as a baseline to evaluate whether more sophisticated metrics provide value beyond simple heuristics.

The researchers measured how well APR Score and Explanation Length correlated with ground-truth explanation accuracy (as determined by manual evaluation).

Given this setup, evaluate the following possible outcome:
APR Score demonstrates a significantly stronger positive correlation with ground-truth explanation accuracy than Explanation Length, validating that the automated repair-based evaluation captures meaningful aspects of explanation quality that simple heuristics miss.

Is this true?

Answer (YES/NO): NO